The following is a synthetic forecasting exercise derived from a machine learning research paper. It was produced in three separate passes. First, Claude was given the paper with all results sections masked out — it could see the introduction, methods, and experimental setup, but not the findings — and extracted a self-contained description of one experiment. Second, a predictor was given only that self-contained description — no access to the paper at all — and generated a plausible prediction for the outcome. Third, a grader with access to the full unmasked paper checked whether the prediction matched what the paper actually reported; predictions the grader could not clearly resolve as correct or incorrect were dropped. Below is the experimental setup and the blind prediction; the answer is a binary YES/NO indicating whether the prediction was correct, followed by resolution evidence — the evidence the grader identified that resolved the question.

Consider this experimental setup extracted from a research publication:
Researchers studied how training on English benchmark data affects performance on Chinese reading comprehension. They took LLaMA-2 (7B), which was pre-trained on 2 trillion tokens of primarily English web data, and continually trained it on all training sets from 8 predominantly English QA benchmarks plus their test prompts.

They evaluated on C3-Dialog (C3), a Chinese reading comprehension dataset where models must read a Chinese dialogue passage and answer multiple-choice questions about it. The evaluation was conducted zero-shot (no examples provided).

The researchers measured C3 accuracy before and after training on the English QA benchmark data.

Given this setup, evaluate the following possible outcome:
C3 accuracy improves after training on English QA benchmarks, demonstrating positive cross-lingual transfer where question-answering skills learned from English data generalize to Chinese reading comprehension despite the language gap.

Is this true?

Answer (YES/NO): NO